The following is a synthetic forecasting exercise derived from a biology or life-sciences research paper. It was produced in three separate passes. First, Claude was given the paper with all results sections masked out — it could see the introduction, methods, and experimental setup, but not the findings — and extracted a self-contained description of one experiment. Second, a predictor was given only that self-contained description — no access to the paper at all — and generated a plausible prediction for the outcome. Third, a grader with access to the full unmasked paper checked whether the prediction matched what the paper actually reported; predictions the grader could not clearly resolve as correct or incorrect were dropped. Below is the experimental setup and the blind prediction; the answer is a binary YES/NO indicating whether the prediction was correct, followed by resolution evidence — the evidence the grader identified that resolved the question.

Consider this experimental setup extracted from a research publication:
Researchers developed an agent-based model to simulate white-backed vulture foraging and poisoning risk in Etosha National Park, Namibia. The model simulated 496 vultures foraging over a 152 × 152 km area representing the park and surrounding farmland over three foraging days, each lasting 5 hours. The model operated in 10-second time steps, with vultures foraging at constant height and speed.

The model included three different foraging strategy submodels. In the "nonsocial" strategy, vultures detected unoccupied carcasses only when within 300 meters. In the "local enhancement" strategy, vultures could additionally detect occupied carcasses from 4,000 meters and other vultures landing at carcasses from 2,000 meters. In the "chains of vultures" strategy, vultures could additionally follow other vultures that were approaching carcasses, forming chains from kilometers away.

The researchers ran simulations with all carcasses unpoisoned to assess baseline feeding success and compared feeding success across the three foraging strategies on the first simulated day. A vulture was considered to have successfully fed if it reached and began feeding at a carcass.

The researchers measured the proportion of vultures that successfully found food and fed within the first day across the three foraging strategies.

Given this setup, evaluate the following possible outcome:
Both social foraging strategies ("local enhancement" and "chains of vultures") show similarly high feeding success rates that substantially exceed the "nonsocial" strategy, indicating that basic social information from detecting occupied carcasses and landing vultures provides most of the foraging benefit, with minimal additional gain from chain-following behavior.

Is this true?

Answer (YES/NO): YES